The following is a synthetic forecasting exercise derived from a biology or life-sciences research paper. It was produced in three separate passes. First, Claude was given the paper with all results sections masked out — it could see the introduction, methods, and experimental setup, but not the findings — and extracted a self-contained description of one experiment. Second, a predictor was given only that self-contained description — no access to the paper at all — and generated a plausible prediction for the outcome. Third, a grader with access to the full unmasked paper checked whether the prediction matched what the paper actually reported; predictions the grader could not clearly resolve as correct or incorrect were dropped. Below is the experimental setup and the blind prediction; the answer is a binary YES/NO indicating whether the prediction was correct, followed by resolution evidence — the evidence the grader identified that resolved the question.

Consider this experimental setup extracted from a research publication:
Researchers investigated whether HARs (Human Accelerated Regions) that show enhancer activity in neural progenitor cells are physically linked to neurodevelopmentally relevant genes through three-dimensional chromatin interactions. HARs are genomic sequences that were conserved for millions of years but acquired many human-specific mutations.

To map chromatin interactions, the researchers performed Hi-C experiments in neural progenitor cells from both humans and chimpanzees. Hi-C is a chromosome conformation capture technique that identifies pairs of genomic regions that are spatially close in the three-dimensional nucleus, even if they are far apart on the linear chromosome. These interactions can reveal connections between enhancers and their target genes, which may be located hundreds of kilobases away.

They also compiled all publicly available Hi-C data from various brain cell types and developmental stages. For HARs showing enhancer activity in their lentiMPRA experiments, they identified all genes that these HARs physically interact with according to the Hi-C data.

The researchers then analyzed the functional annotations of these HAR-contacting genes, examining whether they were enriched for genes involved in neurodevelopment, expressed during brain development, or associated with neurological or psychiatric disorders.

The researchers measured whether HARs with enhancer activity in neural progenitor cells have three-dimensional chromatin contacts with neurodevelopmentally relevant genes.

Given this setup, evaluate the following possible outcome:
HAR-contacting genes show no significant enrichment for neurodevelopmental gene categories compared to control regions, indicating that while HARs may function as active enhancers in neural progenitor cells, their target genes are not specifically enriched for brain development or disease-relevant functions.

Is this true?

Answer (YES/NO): NO